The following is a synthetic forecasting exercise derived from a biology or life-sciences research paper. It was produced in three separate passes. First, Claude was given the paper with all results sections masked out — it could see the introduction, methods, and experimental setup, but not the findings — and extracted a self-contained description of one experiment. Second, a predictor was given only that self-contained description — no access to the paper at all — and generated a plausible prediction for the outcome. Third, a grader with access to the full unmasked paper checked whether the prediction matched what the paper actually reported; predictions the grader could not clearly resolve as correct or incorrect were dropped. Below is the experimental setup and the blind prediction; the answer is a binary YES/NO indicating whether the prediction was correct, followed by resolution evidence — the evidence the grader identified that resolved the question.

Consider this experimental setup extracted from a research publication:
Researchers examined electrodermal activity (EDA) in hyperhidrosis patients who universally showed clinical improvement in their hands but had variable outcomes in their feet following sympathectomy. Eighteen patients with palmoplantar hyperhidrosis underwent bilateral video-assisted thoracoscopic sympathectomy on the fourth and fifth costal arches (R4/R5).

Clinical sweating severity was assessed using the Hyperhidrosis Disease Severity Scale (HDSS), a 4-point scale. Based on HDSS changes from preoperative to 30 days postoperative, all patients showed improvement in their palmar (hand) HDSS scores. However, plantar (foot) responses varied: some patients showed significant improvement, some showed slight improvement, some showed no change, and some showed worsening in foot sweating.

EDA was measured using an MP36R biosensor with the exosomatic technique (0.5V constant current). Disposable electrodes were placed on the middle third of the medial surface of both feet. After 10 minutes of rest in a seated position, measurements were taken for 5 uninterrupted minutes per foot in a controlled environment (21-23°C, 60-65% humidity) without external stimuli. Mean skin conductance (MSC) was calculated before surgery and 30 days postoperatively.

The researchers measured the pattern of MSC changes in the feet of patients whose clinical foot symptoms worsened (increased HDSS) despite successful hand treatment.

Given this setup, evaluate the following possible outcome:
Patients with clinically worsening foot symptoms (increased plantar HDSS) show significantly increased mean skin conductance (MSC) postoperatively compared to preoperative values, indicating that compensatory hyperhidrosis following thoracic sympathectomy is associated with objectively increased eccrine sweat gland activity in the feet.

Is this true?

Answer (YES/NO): NO